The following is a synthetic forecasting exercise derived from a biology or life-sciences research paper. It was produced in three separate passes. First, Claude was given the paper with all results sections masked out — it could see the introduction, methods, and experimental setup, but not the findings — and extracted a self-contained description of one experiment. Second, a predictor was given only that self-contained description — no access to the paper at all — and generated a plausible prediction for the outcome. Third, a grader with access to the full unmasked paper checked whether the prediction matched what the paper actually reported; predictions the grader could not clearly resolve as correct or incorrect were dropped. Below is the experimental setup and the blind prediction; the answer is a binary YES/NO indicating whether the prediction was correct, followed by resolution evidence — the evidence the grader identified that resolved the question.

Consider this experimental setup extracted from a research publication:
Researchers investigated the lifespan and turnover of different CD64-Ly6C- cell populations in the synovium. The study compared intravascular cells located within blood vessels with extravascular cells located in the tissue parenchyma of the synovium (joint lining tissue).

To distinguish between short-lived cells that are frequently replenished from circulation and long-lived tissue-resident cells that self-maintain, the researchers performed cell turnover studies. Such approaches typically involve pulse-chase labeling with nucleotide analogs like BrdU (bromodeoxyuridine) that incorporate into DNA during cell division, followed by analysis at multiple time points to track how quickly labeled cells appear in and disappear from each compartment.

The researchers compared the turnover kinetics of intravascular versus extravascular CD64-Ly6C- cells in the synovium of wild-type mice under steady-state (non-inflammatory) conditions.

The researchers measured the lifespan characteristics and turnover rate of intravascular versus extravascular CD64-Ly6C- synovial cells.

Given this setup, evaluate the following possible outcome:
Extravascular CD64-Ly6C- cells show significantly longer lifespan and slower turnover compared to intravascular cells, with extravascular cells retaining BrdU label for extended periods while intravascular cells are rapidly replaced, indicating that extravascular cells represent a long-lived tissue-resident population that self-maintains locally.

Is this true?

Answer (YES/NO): YES